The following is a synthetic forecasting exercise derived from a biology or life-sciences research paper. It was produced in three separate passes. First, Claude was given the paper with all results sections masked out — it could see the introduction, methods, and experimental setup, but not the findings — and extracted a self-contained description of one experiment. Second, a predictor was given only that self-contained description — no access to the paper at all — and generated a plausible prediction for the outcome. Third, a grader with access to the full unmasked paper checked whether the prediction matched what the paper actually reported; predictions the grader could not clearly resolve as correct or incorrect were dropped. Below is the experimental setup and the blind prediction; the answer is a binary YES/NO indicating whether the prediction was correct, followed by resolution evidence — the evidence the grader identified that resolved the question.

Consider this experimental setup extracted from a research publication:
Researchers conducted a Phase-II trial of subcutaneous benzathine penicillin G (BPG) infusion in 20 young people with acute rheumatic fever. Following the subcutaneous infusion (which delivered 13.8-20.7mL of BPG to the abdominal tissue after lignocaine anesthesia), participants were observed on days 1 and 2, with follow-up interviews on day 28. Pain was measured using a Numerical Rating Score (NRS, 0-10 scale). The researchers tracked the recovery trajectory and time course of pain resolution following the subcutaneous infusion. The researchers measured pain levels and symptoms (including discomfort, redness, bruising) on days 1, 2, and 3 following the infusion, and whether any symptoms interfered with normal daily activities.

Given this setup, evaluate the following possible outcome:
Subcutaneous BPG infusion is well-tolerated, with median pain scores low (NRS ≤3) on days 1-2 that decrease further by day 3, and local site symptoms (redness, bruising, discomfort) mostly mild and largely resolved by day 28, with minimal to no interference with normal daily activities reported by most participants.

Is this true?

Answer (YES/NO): YES